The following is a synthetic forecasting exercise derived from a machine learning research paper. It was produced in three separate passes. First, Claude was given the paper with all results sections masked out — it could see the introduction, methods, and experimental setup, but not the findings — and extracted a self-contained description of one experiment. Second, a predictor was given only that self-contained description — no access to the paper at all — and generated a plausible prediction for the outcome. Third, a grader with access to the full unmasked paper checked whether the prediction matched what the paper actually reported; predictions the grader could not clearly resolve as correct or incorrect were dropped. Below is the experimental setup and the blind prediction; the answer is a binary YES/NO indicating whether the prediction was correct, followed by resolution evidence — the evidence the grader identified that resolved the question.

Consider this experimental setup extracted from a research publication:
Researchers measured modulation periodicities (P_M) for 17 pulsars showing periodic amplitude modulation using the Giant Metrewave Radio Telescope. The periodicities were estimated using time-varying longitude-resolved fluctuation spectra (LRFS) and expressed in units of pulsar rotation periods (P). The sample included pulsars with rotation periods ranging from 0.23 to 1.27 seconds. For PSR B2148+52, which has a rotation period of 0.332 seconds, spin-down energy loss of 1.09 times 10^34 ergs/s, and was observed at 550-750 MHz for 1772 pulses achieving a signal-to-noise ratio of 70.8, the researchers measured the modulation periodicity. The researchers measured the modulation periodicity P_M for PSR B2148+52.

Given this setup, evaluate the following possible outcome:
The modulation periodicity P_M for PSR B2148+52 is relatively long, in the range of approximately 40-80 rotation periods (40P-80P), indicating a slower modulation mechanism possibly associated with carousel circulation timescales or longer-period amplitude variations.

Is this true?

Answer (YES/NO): NO